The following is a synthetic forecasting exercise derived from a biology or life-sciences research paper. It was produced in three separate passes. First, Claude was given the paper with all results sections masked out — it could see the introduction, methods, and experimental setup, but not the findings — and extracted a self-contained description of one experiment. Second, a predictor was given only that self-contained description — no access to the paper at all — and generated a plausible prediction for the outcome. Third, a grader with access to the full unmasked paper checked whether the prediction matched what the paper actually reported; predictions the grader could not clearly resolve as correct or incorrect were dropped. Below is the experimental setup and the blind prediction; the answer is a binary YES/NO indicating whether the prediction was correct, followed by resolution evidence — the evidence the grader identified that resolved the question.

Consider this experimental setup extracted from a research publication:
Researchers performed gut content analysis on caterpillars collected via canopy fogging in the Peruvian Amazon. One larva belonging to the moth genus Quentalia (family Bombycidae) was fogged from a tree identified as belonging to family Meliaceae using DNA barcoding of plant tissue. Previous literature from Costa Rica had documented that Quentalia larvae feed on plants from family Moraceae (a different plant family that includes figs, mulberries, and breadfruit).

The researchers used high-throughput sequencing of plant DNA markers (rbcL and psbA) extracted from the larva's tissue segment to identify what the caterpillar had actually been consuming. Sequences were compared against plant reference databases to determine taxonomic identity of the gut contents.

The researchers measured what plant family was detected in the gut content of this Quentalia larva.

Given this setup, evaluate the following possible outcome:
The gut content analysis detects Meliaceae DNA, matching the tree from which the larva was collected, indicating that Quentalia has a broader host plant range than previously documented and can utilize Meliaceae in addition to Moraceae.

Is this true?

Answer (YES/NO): NO